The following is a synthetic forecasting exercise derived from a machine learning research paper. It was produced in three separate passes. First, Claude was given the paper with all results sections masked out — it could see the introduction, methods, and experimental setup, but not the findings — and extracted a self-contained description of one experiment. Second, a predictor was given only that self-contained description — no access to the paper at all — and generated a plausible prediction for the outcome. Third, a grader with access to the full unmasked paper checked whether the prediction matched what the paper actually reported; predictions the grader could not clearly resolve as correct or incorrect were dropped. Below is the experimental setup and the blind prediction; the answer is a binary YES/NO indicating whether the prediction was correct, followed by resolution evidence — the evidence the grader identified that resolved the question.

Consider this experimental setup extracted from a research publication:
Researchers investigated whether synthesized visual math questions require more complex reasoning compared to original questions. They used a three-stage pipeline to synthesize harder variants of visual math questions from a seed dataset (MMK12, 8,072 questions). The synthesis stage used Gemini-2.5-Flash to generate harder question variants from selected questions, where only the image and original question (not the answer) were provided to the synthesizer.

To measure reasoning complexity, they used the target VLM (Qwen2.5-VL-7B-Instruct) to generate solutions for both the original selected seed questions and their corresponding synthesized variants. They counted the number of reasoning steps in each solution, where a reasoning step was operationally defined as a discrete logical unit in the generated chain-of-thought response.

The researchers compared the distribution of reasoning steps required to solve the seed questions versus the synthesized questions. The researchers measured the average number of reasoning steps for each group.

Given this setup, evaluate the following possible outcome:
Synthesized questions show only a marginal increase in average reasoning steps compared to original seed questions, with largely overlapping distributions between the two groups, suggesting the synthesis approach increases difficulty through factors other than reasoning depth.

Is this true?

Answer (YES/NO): NO